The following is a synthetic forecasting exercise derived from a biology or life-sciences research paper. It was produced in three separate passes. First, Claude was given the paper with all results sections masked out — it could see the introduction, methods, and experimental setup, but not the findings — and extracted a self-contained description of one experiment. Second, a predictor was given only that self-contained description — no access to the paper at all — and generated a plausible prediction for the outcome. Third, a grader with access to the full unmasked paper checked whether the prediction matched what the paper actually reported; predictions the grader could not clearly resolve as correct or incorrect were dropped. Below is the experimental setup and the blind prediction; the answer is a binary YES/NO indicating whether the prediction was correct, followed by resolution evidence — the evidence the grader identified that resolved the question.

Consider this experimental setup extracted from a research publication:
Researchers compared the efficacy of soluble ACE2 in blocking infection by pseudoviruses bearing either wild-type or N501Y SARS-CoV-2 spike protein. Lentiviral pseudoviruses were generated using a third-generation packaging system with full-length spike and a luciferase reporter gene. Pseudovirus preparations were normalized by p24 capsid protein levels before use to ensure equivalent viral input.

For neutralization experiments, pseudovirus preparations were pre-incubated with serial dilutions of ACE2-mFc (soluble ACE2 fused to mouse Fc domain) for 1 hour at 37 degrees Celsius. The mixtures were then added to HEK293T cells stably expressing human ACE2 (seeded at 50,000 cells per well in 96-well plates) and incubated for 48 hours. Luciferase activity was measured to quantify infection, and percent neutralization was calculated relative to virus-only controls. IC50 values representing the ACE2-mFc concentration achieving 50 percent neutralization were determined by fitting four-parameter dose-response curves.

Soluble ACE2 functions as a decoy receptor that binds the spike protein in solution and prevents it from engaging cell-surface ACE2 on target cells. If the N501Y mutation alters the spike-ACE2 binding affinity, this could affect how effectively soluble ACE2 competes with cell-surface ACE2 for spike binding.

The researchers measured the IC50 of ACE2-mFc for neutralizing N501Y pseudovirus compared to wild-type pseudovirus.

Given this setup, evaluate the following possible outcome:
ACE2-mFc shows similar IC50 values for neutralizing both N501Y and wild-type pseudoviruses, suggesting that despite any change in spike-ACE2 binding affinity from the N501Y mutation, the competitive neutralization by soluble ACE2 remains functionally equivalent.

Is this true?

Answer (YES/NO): NO